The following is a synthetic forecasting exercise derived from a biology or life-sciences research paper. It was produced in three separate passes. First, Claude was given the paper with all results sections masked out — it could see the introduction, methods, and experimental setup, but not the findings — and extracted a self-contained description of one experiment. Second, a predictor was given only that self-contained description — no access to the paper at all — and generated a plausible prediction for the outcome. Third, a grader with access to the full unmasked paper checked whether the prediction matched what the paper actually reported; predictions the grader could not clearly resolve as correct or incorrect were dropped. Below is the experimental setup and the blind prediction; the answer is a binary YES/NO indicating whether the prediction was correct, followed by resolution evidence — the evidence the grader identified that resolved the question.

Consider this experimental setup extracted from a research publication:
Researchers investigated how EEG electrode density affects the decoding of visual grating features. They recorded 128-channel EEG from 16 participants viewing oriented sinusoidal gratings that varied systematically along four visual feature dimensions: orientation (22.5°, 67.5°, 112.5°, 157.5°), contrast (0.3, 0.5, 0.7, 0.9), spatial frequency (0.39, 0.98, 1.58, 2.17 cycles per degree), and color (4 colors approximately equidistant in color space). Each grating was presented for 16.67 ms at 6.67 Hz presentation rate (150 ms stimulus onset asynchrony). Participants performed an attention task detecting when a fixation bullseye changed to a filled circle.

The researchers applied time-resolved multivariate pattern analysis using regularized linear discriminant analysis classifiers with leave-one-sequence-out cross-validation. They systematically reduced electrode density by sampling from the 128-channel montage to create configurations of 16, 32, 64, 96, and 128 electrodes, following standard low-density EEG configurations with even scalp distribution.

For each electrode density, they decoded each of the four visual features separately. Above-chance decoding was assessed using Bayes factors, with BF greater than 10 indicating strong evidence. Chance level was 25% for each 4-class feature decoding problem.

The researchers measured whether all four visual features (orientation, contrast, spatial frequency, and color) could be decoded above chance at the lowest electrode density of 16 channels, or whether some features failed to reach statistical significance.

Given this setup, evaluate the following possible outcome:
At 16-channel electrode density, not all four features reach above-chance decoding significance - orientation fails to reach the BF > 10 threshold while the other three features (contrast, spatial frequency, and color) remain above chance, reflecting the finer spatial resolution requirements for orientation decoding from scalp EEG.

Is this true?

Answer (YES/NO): NO